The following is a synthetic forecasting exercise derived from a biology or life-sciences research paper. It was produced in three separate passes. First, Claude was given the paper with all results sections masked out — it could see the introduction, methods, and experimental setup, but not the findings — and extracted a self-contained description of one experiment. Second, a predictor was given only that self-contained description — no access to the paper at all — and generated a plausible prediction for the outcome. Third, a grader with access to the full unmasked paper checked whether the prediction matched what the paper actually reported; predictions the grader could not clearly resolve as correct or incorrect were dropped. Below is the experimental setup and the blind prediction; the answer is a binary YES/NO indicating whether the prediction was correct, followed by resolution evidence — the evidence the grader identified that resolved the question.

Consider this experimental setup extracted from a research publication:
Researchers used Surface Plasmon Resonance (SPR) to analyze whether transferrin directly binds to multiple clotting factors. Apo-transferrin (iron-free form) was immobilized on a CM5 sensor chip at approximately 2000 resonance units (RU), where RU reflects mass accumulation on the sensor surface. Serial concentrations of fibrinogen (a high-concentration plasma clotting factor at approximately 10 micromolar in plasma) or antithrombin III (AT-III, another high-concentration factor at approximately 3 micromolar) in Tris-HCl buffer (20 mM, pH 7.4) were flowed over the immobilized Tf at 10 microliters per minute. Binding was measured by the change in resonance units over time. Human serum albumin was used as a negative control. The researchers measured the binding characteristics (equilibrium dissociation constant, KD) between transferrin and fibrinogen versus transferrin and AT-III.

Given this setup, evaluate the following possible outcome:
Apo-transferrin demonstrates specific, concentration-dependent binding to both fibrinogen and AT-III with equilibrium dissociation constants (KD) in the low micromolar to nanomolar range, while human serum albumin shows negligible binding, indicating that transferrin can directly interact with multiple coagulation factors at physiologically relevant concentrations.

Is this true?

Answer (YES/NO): YES